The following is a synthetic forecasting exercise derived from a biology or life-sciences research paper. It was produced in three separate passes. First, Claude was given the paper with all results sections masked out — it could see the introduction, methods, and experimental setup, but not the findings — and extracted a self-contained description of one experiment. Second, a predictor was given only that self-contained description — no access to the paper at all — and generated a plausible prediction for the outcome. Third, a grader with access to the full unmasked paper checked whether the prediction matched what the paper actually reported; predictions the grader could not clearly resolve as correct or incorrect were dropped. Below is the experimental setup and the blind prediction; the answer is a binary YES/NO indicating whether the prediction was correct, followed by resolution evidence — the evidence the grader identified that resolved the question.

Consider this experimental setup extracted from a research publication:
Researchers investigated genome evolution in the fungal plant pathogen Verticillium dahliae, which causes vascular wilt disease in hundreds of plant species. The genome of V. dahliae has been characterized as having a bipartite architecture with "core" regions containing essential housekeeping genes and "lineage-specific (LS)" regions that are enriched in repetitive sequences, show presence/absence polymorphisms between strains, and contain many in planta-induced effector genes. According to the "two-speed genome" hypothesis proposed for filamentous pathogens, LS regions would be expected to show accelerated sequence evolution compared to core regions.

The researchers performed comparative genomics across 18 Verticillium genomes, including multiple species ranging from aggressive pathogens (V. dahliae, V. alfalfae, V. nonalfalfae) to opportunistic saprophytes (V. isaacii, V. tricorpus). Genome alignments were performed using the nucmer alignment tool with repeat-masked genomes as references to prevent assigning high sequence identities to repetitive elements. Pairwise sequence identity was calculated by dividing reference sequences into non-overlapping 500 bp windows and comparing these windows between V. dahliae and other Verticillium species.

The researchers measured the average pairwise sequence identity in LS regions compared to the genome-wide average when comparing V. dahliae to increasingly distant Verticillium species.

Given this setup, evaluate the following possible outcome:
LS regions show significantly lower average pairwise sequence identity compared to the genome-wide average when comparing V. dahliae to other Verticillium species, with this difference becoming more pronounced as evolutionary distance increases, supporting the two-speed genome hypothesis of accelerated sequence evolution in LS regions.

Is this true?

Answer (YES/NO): NO